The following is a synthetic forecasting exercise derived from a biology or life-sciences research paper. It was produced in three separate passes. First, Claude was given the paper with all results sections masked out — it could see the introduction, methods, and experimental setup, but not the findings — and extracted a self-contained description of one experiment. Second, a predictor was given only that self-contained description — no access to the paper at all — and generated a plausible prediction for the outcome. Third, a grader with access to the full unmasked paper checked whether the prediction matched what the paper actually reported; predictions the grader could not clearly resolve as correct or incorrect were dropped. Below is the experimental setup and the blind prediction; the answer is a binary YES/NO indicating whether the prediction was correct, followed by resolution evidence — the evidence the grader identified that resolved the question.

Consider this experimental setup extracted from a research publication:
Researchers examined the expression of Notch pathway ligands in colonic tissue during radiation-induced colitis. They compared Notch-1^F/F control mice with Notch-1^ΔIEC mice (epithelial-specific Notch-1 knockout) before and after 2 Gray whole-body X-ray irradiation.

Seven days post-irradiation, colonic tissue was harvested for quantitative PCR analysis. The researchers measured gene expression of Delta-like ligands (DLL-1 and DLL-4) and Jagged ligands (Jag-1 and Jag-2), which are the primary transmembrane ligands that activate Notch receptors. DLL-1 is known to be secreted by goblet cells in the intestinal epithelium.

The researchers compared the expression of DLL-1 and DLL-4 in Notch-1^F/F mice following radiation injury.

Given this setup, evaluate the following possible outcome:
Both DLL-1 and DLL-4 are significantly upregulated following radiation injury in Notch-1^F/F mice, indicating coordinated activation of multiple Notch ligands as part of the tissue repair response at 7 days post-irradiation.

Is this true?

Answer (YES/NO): NO